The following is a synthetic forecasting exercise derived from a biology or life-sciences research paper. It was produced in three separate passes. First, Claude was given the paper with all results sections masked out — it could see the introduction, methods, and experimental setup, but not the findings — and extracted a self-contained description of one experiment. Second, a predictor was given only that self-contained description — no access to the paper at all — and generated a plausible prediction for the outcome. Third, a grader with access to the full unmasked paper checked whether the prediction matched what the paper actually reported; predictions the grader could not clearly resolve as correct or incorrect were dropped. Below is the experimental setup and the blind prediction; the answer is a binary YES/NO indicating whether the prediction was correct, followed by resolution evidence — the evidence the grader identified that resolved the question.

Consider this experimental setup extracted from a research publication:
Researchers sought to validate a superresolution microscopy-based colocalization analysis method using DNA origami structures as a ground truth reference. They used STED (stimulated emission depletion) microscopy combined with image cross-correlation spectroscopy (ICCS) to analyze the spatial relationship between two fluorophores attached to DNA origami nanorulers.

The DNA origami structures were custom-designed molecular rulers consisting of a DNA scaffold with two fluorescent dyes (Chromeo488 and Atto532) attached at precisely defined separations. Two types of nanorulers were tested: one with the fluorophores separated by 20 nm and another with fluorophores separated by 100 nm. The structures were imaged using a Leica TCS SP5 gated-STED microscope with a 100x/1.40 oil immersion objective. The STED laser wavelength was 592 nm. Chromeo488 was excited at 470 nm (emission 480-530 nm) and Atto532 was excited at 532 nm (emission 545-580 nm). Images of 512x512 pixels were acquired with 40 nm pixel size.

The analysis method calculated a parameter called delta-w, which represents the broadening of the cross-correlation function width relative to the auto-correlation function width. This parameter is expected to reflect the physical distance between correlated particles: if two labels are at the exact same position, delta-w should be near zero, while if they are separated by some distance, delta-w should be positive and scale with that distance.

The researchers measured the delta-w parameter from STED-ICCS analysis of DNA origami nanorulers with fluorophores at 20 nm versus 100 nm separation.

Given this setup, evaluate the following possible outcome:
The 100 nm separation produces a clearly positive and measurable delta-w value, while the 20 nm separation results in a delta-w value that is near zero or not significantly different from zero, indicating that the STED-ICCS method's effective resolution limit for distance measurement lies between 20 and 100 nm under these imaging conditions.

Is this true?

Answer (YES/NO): NO